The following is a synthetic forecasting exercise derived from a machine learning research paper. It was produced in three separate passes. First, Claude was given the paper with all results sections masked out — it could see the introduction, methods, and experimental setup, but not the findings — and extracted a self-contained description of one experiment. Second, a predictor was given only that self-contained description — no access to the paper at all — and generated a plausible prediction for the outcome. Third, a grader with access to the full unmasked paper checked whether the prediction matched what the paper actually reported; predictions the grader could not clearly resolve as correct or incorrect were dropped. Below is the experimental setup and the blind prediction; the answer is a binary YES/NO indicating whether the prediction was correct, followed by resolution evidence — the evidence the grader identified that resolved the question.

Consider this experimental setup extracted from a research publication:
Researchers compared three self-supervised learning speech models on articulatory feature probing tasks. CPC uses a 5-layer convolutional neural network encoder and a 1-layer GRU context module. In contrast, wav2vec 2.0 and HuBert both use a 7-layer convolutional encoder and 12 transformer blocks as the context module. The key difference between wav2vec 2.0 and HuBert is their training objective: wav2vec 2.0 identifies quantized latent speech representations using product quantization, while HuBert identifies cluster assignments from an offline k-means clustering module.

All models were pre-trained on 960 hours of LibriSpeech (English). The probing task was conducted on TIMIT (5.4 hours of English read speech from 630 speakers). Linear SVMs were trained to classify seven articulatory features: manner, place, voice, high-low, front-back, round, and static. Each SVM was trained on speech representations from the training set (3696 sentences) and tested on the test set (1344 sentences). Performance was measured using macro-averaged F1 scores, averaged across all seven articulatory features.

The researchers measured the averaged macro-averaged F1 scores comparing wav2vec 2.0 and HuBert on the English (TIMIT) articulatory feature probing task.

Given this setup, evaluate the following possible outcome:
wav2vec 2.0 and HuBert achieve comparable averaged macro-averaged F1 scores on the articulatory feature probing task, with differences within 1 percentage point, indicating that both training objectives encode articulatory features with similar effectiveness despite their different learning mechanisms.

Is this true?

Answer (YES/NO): NO